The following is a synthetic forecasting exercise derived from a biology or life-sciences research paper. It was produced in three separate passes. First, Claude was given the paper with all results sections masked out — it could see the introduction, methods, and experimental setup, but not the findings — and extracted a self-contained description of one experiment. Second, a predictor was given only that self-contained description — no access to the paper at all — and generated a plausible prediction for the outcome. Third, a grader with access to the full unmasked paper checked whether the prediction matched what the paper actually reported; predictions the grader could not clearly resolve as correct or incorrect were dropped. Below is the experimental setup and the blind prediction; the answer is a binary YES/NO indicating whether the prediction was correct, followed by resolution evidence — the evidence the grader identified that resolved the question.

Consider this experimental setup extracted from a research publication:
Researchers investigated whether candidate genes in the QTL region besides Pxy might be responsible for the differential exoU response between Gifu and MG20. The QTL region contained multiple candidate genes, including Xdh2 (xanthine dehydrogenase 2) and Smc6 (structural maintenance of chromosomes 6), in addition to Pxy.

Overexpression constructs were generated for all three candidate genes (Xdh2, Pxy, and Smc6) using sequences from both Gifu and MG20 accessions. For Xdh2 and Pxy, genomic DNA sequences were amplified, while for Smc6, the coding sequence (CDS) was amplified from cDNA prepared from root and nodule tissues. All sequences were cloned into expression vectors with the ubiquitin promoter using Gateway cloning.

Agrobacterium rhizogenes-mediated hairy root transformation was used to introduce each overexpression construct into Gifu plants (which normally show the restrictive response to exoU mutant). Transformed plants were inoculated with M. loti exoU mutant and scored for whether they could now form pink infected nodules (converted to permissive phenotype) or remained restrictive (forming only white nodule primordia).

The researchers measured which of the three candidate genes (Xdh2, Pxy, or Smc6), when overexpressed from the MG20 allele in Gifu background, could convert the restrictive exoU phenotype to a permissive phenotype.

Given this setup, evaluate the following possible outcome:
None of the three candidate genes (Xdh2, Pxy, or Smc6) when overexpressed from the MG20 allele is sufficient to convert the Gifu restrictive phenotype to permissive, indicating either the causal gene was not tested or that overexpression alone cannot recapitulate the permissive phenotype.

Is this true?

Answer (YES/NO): YES